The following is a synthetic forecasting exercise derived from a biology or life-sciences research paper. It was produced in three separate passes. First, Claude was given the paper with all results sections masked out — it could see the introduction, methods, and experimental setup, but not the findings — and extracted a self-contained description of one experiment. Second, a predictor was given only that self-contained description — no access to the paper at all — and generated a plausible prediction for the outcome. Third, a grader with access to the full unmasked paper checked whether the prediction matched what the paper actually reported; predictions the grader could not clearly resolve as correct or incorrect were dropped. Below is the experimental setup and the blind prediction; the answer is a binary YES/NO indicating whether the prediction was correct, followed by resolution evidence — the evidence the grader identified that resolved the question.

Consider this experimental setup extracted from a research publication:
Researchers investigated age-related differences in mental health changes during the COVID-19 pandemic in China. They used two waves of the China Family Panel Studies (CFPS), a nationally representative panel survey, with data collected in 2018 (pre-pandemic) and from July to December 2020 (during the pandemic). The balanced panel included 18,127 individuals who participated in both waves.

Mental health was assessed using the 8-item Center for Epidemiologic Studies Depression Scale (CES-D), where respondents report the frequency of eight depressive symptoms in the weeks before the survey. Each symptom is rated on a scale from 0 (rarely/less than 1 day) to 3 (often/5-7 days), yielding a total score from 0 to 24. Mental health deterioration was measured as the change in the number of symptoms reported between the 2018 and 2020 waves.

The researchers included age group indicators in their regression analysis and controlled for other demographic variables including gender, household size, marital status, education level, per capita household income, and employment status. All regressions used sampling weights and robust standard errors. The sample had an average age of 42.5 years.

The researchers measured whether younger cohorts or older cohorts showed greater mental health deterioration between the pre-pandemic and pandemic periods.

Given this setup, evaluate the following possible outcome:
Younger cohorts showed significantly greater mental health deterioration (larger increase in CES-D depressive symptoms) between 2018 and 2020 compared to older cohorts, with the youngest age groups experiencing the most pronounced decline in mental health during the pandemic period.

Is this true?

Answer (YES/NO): YES